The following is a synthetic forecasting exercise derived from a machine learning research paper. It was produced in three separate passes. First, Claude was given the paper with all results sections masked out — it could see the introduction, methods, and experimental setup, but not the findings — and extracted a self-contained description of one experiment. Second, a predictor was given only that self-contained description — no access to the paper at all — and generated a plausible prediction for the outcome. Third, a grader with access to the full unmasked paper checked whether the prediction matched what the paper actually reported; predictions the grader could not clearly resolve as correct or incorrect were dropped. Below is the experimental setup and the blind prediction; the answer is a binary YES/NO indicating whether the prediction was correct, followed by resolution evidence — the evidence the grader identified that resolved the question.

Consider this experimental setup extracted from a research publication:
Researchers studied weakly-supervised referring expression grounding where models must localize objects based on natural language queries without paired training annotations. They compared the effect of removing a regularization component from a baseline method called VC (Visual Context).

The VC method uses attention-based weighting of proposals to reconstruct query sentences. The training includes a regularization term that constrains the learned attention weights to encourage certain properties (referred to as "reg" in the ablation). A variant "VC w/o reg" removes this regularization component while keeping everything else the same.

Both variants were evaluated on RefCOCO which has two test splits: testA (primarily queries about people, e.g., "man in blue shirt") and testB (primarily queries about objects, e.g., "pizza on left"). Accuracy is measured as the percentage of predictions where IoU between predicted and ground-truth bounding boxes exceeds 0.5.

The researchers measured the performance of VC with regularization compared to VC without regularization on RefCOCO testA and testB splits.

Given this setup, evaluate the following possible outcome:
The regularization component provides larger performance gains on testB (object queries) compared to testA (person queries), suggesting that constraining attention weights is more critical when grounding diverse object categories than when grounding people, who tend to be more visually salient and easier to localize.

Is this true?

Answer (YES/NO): NO